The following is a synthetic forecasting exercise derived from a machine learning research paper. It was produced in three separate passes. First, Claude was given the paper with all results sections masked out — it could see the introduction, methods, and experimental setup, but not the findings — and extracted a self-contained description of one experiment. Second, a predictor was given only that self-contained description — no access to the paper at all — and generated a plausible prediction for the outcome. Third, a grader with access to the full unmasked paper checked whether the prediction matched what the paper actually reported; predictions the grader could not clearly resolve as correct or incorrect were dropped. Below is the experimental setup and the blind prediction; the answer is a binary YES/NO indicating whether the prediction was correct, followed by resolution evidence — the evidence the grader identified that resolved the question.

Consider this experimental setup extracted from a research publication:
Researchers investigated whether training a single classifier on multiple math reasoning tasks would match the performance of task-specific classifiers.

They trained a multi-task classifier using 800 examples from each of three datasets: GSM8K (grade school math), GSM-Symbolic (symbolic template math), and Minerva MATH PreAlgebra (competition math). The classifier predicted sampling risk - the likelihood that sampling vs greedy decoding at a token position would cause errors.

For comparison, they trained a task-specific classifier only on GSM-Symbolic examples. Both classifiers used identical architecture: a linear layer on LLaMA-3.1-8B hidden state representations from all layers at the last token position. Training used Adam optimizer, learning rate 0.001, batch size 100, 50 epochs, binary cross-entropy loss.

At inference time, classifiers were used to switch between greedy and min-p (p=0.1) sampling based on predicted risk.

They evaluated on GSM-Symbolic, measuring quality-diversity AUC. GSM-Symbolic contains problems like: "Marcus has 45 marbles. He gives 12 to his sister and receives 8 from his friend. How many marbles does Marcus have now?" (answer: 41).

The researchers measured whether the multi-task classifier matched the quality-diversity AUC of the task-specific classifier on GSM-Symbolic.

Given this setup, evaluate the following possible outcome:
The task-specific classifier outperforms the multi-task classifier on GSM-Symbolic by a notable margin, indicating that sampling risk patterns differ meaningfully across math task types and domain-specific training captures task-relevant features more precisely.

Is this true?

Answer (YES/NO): NO